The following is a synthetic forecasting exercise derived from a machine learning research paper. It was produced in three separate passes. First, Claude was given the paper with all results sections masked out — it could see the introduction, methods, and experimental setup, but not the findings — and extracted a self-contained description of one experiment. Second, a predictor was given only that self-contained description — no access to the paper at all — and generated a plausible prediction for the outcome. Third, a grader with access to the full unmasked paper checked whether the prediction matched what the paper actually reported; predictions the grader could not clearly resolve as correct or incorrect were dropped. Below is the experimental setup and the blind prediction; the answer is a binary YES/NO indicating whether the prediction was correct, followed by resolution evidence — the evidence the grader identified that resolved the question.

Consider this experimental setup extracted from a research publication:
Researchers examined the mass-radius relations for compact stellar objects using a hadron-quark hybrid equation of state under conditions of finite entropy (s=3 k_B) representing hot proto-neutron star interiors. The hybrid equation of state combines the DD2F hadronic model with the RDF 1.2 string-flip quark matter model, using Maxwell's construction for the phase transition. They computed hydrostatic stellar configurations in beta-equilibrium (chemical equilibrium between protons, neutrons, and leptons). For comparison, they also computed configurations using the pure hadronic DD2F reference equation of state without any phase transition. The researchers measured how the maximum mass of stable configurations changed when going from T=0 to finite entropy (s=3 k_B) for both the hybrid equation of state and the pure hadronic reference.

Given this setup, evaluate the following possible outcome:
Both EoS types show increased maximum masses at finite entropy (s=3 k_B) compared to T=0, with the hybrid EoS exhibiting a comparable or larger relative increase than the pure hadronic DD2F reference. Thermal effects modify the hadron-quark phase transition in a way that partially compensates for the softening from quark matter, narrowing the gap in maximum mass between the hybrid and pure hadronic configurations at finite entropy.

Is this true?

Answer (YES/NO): NO